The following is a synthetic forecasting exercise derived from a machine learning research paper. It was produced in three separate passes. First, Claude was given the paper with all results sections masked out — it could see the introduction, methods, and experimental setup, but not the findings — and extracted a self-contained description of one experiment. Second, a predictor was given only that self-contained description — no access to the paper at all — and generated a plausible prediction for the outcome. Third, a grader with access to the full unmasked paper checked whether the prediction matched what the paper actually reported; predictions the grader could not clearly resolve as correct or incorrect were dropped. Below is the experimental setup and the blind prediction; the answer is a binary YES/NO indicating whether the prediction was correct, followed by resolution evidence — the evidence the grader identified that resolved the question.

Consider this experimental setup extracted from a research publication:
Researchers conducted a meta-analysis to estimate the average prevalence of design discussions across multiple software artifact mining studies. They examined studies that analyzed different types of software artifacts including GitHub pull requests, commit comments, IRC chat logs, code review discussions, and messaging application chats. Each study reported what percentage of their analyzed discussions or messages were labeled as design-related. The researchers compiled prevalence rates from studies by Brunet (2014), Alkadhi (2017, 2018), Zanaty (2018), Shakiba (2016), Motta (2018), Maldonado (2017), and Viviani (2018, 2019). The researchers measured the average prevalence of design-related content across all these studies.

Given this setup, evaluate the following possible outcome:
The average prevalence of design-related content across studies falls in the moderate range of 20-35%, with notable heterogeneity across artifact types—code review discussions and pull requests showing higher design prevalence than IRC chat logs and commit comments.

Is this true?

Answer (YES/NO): NO